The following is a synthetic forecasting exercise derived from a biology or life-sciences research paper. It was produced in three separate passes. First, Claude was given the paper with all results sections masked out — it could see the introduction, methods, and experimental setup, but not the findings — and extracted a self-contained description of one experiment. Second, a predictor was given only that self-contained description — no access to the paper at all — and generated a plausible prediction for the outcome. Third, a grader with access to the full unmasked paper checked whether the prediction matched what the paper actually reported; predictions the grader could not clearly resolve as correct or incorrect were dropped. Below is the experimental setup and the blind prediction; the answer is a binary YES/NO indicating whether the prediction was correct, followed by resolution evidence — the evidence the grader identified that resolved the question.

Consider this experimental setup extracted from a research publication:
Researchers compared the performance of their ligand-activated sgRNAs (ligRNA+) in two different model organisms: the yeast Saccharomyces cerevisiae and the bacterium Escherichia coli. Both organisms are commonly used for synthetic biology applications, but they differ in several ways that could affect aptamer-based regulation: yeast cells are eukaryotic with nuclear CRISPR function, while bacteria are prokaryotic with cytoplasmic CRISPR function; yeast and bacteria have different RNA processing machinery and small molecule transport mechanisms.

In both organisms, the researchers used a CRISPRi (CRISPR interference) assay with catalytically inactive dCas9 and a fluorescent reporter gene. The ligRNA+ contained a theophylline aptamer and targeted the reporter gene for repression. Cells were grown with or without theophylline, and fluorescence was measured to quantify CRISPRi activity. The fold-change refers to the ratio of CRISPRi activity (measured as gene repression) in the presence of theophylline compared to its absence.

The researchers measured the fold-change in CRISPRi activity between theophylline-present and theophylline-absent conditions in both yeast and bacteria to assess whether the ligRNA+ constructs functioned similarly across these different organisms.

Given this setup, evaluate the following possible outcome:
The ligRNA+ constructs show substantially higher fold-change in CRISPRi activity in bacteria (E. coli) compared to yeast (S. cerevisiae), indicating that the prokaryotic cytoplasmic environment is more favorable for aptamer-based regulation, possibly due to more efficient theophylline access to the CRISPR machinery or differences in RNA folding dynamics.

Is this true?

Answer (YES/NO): YES